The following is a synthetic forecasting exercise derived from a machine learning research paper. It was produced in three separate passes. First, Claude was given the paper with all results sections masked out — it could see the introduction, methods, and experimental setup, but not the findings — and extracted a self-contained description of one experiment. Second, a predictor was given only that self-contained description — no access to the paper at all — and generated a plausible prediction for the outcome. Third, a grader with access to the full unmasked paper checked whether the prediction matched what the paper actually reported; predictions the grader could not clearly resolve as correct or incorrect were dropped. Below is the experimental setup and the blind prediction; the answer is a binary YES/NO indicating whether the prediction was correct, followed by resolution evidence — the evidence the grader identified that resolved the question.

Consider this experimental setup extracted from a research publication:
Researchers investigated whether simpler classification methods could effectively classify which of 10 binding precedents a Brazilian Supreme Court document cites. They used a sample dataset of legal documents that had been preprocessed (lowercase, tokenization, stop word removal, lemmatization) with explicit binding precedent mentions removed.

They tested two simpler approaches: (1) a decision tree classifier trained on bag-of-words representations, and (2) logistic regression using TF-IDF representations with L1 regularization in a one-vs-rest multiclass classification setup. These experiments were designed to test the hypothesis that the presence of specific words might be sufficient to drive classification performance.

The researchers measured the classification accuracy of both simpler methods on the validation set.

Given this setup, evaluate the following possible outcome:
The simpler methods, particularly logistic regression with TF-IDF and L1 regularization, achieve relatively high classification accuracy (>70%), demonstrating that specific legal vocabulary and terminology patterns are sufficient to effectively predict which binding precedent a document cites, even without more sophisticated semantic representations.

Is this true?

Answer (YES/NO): YES